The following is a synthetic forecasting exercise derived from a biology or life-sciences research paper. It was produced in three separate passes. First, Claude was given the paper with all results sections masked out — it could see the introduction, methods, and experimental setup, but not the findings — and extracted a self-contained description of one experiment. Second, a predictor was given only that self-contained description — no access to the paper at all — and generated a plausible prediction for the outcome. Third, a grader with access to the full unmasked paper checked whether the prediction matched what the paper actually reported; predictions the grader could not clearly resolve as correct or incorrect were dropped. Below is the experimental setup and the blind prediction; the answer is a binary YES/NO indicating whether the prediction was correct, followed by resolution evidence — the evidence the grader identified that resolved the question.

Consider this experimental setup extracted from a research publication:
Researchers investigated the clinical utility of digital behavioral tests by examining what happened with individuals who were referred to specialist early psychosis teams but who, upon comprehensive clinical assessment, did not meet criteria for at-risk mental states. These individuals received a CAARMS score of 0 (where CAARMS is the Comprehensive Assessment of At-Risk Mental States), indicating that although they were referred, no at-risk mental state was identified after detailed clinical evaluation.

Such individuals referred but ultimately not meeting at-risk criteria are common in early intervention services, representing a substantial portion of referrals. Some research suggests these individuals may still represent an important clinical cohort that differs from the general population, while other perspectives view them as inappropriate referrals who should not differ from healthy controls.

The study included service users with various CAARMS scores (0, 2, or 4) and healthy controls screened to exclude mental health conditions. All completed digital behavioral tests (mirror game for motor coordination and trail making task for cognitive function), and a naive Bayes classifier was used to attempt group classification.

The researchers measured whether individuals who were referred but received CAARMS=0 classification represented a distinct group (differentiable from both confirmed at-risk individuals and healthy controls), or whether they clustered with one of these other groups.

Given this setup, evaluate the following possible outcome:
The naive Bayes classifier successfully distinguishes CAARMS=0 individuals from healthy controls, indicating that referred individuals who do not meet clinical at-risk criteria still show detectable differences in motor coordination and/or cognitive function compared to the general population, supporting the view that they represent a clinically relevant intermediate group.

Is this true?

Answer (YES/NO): YES